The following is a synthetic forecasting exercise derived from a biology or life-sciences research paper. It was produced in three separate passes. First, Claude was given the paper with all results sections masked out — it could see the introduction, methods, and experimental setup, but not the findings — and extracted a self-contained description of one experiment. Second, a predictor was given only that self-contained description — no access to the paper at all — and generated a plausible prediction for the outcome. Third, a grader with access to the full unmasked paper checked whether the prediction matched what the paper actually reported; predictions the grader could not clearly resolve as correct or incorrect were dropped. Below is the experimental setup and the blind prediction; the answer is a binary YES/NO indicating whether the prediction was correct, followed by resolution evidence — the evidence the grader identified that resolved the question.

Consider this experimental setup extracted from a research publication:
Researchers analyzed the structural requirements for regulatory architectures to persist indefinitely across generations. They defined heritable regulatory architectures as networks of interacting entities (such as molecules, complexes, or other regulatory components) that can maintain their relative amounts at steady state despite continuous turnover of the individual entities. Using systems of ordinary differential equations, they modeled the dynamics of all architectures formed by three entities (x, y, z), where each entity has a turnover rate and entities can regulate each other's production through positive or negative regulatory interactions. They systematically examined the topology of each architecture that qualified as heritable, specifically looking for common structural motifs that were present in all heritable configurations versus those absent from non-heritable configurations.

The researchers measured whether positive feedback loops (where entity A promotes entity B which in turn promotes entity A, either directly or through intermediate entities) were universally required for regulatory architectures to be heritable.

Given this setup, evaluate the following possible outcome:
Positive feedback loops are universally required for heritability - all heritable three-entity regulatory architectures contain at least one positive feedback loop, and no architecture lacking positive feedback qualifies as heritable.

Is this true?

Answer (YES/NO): YES